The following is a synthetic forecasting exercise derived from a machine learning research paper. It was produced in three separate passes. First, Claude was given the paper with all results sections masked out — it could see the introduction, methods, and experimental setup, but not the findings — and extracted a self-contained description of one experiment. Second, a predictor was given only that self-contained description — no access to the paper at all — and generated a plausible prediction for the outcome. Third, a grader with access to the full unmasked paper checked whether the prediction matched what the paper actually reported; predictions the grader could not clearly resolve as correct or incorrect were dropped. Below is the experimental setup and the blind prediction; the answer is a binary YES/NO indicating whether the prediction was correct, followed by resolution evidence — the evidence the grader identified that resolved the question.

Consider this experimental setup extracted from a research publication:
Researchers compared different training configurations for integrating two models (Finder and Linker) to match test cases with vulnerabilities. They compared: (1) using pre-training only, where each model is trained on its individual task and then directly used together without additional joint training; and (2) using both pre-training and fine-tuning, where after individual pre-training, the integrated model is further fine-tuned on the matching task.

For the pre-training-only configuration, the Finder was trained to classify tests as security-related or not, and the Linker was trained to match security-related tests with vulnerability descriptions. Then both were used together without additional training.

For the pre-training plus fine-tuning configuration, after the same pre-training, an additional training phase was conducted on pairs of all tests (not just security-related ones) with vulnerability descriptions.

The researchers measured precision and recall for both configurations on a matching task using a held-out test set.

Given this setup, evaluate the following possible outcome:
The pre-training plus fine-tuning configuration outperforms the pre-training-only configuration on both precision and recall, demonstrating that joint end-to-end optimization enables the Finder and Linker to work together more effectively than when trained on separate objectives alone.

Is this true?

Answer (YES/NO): YES